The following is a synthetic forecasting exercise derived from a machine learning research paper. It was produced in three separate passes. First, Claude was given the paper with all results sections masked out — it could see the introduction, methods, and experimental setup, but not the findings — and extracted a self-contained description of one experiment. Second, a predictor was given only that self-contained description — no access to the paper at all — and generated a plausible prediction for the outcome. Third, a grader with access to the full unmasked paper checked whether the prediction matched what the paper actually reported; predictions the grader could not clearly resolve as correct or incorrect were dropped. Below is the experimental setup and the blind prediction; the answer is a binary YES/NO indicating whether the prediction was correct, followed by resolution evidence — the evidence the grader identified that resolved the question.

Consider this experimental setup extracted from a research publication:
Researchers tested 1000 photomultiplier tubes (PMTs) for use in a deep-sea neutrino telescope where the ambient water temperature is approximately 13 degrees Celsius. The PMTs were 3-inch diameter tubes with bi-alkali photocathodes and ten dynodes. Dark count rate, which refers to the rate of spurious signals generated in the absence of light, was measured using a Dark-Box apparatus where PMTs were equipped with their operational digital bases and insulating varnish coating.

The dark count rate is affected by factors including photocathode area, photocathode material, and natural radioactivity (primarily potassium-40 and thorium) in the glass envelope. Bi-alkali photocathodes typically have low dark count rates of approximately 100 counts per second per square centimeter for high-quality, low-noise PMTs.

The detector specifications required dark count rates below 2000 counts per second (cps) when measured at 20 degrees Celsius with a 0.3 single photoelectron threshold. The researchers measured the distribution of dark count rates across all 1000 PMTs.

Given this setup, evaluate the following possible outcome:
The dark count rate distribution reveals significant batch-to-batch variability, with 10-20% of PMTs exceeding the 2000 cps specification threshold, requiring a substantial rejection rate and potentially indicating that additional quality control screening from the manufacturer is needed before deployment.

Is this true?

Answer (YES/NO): NO